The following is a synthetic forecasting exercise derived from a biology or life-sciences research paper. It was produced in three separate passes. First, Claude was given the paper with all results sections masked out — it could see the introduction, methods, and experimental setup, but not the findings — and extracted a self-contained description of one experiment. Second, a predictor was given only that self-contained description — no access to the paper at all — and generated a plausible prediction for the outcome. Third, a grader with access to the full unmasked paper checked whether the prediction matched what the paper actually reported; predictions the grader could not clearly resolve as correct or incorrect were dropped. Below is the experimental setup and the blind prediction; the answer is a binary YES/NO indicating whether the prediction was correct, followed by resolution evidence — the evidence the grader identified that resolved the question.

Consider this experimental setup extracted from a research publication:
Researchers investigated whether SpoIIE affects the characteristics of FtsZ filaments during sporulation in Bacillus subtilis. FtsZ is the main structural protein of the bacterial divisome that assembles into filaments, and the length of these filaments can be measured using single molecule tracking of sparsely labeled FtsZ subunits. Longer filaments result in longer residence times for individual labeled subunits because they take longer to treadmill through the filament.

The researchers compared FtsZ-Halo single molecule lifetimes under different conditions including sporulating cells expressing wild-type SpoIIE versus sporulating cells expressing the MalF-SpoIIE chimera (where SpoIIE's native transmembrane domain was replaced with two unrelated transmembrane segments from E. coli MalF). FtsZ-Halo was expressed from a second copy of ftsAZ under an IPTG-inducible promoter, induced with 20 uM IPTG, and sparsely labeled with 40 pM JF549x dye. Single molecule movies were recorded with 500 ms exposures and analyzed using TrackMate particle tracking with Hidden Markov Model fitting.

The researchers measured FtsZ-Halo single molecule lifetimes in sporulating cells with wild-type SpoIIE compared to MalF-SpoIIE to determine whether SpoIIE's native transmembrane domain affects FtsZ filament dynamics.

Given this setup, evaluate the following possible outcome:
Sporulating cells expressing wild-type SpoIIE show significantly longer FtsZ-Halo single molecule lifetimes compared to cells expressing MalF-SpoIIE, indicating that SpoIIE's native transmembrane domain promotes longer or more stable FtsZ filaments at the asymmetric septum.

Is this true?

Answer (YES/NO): NO